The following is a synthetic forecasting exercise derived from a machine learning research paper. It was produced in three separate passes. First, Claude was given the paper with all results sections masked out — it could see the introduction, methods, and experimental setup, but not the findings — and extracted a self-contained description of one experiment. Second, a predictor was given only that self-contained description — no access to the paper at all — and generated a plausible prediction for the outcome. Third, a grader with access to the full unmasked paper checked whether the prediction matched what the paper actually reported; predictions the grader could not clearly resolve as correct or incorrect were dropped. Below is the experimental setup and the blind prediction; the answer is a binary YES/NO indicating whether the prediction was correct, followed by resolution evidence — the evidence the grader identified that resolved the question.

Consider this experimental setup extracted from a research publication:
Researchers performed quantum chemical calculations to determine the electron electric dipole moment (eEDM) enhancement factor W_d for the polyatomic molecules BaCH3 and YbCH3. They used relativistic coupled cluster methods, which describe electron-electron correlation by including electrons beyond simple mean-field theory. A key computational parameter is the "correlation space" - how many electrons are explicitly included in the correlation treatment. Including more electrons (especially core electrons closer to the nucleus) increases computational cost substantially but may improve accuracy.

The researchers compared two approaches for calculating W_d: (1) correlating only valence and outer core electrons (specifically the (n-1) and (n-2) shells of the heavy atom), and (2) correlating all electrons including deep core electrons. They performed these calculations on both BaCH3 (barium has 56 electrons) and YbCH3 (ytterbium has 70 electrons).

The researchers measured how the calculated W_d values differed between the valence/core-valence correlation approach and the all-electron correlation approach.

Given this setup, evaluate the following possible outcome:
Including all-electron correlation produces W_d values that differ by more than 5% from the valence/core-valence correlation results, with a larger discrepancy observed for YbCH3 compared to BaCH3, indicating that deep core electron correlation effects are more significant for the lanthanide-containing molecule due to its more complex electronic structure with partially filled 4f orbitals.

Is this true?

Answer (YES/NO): NO